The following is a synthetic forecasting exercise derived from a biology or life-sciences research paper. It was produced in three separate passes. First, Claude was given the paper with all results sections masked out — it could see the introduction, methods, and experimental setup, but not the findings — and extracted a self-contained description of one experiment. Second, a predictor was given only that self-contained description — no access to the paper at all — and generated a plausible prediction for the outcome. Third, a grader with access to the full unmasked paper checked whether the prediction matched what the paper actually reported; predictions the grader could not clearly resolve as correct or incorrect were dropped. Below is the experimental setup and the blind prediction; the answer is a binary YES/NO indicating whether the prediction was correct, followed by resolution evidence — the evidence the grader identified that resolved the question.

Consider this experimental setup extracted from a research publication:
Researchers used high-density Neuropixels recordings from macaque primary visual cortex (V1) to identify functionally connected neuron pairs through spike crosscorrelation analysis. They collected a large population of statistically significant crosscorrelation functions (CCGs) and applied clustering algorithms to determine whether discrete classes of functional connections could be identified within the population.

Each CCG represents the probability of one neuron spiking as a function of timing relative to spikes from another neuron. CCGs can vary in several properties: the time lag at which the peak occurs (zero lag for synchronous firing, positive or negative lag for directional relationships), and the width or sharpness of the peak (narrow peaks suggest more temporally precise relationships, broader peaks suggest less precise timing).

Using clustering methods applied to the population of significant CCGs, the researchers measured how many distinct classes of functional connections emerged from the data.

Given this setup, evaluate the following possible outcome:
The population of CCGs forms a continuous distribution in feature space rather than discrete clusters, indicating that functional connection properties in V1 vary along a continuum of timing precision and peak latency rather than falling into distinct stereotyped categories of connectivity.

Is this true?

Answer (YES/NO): NO